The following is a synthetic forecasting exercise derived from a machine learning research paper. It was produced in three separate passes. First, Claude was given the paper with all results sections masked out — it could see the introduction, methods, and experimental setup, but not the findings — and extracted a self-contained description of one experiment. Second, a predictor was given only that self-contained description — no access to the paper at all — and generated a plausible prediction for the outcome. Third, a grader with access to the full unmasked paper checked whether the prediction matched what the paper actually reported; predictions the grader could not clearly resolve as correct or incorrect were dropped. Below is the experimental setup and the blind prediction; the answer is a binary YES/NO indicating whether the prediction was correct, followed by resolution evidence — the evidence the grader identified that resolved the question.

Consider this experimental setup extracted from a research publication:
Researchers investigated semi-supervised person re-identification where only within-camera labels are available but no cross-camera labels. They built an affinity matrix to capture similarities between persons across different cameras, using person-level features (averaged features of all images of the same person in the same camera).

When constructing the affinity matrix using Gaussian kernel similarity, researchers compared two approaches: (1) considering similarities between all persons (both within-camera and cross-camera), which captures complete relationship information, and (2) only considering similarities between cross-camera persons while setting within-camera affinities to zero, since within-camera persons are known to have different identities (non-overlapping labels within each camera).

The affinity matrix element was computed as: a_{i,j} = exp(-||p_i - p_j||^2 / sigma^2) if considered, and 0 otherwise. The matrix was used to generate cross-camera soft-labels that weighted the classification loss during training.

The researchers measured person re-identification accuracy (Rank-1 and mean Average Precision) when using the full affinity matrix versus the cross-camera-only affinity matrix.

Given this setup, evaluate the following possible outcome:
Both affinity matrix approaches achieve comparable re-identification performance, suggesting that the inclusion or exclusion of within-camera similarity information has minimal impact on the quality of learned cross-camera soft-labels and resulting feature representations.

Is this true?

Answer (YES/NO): NO